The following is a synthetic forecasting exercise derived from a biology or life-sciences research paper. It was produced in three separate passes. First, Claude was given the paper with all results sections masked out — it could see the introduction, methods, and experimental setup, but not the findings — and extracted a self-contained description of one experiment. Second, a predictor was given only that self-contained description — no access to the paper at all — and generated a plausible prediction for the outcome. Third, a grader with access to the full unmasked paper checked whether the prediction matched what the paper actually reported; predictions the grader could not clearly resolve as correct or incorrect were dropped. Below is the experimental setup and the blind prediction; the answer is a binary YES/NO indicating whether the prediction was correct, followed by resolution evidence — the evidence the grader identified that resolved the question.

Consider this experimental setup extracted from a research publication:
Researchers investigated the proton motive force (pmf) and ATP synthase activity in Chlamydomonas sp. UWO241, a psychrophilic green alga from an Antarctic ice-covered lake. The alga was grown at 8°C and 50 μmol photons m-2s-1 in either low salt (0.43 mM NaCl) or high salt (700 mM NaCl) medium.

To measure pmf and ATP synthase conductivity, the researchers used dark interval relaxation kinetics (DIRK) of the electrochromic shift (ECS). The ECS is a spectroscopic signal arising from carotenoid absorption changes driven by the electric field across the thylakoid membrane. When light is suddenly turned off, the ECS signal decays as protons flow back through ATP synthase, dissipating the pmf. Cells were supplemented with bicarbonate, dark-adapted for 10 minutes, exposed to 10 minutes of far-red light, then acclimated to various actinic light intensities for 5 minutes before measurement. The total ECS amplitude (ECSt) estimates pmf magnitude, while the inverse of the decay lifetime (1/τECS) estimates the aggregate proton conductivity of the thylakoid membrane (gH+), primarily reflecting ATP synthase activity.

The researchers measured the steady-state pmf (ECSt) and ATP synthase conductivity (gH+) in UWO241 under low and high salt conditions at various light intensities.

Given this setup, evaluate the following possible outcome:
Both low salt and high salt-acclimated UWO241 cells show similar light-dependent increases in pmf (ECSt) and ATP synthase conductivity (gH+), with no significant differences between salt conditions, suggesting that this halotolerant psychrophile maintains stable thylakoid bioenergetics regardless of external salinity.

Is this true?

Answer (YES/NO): NO